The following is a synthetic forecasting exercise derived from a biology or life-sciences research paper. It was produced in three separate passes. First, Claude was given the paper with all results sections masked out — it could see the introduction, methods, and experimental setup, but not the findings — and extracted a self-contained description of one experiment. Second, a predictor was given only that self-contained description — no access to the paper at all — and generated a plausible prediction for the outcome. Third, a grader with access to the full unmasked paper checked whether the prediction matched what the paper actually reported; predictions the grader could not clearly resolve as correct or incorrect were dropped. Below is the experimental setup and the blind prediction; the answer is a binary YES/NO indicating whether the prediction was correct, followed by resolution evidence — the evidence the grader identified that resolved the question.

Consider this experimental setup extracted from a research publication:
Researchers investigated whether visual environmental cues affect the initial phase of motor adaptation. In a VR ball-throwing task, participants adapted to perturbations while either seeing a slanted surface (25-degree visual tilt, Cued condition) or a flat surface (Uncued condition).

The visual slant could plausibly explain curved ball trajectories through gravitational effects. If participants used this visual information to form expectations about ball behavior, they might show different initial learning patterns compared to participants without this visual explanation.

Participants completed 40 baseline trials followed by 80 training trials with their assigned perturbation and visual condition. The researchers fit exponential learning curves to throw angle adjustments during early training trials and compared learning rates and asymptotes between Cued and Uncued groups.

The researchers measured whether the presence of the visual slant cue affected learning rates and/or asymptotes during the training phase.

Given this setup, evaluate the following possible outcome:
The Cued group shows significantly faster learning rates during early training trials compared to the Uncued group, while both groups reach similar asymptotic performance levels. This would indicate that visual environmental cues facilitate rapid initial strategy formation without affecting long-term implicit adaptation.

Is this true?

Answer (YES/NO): YES